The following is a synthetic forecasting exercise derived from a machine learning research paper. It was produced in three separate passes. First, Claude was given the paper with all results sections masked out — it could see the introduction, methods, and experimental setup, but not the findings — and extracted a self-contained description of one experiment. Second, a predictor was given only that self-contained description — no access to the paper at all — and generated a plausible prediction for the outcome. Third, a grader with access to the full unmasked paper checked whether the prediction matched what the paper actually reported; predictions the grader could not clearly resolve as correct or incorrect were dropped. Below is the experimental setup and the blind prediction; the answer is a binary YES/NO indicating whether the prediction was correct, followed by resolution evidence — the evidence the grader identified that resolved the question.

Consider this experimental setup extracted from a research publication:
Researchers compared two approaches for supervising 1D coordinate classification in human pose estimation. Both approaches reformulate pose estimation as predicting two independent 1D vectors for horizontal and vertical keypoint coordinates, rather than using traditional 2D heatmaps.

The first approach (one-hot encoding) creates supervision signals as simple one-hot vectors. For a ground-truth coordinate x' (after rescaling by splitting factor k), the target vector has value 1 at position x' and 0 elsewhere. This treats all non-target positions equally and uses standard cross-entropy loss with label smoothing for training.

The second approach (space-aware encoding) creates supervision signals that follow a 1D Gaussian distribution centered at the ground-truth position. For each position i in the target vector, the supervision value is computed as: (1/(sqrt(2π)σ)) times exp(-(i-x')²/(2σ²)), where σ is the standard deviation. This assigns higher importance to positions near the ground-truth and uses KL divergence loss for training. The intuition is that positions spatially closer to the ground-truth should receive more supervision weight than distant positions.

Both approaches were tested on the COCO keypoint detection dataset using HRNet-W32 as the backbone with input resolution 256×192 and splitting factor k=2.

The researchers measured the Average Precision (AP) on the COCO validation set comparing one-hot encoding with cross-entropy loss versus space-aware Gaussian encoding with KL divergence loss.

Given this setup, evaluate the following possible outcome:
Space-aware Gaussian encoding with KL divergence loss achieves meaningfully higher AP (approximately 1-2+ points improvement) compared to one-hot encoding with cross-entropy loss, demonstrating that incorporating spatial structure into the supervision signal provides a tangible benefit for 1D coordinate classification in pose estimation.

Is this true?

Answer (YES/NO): NO